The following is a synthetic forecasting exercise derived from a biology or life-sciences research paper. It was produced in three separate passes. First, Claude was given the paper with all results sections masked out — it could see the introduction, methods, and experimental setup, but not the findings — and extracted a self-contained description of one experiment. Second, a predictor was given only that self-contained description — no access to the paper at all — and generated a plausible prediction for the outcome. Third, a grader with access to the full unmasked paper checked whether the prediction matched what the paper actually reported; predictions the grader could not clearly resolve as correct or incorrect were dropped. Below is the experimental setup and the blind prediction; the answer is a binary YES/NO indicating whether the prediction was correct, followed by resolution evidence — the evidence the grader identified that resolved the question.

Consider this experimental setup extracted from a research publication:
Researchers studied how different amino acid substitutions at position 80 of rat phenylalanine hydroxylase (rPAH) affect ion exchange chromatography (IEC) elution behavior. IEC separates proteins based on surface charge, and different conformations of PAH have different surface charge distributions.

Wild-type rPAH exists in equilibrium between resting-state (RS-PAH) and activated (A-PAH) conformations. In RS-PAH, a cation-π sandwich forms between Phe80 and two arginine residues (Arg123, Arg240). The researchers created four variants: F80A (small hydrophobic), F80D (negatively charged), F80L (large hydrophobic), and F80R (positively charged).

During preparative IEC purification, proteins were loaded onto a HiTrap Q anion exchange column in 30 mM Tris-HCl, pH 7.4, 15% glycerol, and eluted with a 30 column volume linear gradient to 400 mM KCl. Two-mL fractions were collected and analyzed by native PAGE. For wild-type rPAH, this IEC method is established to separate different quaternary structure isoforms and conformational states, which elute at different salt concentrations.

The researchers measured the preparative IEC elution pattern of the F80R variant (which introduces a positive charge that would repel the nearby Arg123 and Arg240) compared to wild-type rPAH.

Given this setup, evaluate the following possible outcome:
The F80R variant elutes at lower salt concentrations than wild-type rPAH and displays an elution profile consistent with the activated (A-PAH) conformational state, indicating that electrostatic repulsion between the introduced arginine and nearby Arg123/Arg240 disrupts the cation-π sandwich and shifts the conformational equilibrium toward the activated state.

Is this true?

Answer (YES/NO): NO